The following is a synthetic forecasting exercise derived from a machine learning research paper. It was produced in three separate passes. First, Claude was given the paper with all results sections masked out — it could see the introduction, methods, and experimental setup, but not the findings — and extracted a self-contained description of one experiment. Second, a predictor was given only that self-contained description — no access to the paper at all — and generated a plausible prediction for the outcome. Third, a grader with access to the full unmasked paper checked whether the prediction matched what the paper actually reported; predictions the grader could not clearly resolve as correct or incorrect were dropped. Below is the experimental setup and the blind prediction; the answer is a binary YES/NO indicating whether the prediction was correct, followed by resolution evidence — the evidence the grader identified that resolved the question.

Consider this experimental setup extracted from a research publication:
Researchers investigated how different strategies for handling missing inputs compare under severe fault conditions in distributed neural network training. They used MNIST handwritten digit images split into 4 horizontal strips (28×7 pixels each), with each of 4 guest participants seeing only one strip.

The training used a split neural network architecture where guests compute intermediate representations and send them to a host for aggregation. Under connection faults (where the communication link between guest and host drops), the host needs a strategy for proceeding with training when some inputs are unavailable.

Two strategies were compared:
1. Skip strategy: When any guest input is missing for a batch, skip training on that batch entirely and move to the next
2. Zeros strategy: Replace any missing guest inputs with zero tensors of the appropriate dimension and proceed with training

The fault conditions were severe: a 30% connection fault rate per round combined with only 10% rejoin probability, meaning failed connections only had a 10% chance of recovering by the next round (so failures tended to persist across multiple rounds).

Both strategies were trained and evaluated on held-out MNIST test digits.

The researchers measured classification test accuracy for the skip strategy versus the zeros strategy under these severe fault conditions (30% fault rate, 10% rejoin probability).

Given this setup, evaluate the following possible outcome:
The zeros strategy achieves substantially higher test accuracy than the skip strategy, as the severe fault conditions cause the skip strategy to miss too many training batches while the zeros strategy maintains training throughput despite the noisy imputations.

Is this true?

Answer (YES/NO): YES